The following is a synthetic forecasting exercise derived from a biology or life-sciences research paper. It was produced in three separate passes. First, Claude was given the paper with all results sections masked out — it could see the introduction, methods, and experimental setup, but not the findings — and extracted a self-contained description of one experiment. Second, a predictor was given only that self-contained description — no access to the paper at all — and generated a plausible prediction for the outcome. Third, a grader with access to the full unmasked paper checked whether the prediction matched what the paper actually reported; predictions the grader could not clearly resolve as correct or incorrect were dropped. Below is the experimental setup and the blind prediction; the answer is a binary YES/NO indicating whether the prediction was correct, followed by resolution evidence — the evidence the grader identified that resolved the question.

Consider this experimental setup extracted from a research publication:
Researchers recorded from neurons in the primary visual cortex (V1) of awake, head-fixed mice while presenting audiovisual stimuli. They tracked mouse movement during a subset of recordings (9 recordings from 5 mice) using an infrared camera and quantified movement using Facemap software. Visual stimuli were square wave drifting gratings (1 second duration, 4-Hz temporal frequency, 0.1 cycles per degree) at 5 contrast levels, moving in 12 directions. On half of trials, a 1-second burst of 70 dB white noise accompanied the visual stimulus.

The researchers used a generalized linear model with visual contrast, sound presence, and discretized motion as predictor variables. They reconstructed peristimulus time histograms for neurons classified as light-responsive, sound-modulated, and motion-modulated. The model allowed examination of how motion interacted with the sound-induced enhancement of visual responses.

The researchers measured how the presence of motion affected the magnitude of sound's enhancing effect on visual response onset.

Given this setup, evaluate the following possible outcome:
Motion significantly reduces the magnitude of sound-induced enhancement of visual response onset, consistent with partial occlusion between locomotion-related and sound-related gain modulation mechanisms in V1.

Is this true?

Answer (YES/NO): YES